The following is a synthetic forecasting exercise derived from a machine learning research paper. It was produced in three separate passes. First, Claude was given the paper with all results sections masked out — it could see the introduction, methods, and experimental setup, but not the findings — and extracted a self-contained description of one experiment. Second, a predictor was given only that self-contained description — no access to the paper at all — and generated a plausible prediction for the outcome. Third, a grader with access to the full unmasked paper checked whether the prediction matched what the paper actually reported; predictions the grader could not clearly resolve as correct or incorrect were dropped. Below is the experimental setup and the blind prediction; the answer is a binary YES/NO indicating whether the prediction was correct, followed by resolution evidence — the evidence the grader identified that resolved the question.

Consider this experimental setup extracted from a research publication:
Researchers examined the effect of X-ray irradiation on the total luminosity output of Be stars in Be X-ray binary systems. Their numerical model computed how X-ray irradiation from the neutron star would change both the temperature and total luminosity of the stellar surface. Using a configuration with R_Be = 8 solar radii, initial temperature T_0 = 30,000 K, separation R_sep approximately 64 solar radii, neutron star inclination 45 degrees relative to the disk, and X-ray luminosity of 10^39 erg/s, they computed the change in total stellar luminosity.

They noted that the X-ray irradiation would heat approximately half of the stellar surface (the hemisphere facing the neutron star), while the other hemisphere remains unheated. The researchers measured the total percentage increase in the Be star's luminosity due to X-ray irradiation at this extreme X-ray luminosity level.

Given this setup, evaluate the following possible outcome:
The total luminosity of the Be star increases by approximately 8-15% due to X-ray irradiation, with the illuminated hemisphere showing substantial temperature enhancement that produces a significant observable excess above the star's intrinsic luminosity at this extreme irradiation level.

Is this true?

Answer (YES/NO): NO